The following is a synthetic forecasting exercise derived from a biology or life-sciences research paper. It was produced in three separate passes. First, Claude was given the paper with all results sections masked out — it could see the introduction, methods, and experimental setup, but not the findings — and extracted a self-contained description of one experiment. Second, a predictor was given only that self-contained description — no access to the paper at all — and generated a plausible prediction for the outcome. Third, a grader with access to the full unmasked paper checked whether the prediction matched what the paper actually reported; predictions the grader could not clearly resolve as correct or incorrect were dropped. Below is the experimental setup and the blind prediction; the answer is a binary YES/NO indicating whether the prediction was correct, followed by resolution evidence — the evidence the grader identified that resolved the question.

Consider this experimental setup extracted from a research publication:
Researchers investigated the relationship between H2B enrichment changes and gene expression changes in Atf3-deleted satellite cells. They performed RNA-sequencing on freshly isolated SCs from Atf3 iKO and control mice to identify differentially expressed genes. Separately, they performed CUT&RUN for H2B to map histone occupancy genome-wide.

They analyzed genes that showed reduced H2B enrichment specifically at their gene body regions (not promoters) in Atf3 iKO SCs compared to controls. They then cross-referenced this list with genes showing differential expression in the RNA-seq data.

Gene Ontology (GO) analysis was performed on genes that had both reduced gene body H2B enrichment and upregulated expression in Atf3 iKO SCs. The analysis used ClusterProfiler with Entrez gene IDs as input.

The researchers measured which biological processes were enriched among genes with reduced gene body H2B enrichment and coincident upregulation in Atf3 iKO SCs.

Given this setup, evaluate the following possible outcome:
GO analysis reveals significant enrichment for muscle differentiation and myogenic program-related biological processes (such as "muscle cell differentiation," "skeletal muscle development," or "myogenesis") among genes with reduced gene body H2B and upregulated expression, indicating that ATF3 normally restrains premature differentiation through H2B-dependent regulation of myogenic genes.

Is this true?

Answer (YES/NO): NO